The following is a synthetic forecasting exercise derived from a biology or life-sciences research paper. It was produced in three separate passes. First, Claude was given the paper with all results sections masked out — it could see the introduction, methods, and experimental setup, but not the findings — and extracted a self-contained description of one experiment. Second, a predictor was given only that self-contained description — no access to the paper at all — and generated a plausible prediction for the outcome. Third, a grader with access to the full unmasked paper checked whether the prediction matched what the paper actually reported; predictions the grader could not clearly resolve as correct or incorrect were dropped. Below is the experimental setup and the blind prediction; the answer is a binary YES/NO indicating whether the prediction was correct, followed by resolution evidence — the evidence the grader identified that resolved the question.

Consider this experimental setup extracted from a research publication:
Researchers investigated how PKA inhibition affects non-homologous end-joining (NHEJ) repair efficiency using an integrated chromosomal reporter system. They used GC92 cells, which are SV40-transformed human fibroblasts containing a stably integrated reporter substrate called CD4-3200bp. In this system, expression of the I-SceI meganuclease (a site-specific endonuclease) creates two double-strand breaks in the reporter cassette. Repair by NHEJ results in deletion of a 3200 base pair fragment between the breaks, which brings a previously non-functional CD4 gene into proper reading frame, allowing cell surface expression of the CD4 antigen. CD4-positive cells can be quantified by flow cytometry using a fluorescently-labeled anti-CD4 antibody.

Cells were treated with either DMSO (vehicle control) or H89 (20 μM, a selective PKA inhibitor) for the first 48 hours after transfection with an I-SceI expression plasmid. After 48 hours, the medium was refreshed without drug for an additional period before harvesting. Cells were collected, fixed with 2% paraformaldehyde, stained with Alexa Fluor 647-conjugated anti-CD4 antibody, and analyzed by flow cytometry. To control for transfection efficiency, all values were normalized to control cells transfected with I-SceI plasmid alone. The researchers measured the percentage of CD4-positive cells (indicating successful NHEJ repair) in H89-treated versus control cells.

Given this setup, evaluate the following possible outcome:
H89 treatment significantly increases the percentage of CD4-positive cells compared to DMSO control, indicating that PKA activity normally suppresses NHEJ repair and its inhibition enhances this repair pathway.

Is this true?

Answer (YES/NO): NO